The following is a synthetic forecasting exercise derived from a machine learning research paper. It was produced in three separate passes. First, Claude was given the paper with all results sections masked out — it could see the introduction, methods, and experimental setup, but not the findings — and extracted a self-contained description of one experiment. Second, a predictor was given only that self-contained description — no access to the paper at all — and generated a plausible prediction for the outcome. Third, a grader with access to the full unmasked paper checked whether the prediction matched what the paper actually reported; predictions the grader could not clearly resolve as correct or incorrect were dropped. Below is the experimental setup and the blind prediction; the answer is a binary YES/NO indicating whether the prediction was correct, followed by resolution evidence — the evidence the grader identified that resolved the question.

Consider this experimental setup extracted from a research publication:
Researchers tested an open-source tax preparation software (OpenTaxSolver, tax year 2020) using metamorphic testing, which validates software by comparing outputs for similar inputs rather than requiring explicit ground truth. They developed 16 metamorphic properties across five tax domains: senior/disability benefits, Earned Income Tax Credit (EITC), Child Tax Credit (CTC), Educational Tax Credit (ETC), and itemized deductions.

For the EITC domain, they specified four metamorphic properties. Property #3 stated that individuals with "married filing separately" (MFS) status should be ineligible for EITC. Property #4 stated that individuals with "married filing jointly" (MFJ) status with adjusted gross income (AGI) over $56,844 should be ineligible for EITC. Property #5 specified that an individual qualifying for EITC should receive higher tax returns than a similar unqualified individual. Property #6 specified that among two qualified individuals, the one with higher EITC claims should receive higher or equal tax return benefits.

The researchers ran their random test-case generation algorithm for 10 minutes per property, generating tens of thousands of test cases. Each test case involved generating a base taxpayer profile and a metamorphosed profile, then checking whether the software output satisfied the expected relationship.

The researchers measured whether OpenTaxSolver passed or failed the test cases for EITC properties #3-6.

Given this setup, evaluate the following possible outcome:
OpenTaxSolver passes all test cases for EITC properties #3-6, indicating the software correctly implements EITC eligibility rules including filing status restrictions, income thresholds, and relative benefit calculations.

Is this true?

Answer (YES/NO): NO